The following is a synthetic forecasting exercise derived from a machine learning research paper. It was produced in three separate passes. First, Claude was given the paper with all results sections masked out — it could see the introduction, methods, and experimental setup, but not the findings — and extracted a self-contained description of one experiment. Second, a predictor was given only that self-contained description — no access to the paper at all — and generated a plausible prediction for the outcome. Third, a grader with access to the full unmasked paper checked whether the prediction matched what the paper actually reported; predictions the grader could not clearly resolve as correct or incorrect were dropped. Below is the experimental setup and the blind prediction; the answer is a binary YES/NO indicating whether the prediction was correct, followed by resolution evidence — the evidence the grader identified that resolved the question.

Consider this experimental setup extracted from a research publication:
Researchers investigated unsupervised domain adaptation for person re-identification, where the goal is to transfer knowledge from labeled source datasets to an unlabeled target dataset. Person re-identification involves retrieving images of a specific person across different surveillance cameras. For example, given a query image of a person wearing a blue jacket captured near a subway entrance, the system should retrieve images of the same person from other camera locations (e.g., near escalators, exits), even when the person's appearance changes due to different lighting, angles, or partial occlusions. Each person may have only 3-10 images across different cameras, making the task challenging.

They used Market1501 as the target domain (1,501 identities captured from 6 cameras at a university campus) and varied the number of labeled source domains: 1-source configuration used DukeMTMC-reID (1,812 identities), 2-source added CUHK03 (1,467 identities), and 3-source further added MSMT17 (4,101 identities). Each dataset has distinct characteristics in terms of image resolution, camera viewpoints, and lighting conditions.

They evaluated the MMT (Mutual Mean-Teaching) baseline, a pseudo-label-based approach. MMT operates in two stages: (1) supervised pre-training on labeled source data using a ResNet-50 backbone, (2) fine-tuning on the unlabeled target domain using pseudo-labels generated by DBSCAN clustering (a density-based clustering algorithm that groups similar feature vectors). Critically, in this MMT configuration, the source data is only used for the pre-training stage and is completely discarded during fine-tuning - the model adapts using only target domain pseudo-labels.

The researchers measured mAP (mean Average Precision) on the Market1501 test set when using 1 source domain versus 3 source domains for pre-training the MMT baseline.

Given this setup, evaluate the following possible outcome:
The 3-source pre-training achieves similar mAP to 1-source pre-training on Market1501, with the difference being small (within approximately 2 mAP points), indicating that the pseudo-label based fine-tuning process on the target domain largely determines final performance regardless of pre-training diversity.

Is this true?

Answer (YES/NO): YES